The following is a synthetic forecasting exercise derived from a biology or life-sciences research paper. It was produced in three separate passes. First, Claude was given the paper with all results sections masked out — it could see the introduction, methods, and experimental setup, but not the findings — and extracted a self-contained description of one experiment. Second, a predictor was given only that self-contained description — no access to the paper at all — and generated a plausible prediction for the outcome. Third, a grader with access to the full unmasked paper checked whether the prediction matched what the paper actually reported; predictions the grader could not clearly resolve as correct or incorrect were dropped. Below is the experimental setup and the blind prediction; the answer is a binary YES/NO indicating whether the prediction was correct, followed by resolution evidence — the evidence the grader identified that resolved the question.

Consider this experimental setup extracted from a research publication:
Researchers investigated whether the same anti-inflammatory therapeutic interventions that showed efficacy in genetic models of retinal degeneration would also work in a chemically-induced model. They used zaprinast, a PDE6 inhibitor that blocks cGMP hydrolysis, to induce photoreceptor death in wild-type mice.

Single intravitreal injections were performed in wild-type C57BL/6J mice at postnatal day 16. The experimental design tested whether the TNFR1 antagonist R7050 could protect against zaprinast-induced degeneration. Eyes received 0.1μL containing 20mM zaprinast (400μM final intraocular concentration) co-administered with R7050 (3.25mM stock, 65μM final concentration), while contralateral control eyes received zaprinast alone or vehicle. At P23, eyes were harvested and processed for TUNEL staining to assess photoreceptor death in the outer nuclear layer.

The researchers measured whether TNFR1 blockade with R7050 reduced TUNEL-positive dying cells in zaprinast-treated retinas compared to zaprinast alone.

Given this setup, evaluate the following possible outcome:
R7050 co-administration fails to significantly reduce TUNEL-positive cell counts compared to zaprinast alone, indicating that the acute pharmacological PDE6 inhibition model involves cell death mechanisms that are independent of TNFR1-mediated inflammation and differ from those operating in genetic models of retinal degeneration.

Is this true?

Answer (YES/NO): NO